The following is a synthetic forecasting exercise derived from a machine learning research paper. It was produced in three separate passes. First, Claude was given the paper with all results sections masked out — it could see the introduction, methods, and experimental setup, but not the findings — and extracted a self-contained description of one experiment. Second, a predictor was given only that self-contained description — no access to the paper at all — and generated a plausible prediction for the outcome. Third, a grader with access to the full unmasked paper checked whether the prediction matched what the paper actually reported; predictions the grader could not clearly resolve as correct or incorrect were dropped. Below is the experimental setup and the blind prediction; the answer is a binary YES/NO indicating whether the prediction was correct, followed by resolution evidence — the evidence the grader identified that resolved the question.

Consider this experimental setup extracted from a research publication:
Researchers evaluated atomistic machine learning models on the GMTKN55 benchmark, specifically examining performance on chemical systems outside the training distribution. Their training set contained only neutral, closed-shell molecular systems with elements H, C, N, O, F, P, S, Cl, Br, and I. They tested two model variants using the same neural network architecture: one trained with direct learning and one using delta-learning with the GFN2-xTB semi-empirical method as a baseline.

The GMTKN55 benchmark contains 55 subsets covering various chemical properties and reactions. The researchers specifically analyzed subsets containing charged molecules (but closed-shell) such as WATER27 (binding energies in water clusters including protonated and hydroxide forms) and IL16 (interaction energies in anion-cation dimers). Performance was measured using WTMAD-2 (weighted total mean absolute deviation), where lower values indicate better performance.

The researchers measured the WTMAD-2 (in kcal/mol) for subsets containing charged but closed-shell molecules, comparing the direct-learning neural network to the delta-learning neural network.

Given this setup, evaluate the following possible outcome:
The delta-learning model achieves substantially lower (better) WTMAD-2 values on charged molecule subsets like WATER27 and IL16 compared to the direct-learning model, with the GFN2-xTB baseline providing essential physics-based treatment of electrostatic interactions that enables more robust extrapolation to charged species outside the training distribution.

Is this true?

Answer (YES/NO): YES